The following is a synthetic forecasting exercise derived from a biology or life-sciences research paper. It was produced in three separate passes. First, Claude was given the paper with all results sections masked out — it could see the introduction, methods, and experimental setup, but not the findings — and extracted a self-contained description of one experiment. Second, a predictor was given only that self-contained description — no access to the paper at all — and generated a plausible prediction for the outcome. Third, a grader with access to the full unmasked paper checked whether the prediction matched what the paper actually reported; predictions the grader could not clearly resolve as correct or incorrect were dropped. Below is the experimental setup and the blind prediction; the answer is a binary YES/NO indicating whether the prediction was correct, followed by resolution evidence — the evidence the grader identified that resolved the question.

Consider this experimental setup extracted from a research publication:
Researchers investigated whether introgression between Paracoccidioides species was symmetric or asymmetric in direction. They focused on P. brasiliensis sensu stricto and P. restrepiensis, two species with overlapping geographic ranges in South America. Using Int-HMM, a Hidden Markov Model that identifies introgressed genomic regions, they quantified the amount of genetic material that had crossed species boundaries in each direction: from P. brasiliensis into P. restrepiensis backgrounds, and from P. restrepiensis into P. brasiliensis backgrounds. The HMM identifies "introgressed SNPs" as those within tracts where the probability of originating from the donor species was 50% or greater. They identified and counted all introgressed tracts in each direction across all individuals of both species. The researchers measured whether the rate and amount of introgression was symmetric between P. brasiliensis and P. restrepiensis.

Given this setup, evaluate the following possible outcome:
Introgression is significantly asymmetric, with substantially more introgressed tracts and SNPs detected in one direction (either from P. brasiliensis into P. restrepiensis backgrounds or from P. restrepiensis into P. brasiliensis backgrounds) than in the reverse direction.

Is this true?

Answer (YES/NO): YES